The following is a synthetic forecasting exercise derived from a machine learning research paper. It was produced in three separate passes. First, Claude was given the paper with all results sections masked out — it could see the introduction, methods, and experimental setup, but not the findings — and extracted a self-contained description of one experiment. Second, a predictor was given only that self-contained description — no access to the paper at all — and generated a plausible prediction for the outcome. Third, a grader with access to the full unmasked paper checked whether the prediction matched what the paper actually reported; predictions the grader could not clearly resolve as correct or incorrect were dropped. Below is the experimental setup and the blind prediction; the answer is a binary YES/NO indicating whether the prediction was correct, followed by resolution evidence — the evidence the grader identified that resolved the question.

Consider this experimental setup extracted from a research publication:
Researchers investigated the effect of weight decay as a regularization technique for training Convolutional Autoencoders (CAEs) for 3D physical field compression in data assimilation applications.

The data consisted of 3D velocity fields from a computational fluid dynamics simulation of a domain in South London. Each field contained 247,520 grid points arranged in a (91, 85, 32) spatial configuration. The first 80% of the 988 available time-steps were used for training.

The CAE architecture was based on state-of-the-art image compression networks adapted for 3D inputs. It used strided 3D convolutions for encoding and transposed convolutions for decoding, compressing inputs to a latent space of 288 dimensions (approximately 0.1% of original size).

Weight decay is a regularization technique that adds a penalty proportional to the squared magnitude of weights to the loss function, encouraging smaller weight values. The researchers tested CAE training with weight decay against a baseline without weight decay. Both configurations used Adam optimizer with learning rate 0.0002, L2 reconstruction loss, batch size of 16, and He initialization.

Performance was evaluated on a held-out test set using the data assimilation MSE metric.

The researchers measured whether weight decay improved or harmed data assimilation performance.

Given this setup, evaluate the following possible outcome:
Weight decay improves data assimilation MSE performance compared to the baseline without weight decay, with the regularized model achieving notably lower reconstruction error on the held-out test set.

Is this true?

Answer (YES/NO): NO